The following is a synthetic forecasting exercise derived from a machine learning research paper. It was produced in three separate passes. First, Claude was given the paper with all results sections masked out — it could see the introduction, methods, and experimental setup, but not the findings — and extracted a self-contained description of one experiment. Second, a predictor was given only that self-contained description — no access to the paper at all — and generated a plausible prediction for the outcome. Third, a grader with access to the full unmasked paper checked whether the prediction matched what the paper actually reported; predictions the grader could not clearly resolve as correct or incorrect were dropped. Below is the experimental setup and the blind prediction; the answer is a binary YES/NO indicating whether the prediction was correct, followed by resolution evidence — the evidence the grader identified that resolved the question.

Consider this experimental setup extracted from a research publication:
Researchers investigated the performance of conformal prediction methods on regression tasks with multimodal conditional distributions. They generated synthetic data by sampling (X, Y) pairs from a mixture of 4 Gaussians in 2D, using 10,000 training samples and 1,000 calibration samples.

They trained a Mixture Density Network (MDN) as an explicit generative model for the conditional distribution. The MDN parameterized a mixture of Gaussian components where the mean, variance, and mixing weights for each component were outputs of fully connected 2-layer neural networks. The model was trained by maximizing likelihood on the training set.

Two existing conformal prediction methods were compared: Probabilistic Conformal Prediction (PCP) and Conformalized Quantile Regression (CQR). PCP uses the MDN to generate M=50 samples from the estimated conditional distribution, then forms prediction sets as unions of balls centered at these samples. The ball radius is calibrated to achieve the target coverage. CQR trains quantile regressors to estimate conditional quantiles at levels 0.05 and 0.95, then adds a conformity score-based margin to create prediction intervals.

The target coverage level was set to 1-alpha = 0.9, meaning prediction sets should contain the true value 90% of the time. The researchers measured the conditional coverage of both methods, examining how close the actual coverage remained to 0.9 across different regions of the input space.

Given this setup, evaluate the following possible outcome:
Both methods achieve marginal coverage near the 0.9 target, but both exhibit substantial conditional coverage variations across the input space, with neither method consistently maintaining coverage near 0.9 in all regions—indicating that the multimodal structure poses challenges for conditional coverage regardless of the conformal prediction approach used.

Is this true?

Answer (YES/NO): NO